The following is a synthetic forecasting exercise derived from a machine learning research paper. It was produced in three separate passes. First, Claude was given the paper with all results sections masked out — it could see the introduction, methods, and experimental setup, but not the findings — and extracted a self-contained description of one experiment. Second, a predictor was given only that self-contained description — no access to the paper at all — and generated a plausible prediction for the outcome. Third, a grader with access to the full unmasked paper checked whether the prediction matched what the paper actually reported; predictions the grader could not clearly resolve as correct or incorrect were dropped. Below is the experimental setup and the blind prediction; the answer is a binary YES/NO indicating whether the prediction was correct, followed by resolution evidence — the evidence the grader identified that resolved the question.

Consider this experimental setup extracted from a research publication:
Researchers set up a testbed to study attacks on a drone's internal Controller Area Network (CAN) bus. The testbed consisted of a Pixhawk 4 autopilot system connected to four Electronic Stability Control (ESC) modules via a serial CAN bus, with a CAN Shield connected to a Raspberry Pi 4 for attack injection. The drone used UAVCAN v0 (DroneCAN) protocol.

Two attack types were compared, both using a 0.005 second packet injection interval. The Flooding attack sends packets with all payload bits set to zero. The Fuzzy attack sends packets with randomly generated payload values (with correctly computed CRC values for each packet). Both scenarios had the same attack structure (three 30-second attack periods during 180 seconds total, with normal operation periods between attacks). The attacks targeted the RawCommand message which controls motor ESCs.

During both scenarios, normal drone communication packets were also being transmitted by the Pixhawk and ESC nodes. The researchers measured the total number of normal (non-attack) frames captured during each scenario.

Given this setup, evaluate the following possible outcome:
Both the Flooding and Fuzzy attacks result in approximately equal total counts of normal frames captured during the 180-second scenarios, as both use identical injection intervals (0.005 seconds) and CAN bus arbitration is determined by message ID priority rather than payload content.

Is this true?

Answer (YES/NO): YES